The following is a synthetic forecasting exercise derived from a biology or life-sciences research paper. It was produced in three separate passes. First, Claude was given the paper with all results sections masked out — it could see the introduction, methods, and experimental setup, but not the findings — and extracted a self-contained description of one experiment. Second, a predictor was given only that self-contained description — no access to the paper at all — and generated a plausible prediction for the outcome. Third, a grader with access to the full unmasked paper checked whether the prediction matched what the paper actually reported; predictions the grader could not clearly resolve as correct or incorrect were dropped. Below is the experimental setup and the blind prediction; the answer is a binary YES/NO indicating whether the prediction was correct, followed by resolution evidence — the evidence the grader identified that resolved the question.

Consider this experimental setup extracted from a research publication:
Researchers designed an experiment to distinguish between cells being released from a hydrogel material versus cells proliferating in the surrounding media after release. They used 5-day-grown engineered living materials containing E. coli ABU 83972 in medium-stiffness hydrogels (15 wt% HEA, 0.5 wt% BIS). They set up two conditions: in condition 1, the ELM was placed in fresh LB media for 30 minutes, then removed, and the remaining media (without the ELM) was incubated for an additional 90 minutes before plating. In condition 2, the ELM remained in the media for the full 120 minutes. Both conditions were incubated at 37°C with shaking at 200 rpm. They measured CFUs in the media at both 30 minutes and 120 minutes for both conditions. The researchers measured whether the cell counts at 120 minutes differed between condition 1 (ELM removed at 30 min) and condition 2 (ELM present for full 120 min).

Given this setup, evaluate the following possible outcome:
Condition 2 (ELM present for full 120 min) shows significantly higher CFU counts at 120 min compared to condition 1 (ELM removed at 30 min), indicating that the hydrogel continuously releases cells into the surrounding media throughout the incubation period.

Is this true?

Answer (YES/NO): YES